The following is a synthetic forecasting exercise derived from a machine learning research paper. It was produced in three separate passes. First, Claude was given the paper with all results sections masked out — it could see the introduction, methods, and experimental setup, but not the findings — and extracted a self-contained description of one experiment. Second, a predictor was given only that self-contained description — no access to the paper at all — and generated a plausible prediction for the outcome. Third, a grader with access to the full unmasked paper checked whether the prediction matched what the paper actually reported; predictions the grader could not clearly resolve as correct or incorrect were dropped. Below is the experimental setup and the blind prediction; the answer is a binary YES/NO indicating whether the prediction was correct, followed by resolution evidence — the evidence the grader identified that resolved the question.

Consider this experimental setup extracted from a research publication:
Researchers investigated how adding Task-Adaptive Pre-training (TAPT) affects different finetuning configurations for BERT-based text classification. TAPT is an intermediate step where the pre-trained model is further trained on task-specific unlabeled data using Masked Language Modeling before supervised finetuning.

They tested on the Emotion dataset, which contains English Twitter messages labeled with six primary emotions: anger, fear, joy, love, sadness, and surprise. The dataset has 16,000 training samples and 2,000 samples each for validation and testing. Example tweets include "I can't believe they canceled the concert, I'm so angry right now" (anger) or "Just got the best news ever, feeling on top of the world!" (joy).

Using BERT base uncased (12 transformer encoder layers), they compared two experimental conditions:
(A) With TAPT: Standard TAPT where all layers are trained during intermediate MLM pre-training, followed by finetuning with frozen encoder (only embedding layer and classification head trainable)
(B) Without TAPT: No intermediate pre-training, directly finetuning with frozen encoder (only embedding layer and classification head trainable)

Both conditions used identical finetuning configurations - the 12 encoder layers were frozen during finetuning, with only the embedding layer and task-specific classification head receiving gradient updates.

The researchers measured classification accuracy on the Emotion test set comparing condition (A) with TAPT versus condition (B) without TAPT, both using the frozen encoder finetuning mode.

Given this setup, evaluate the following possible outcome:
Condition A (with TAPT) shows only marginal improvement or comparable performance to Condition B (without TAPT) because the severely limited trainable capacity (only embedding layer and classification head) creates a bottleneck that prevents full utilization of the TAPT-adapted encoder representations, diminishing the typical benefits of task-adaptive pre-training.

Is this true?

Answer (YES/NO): YES